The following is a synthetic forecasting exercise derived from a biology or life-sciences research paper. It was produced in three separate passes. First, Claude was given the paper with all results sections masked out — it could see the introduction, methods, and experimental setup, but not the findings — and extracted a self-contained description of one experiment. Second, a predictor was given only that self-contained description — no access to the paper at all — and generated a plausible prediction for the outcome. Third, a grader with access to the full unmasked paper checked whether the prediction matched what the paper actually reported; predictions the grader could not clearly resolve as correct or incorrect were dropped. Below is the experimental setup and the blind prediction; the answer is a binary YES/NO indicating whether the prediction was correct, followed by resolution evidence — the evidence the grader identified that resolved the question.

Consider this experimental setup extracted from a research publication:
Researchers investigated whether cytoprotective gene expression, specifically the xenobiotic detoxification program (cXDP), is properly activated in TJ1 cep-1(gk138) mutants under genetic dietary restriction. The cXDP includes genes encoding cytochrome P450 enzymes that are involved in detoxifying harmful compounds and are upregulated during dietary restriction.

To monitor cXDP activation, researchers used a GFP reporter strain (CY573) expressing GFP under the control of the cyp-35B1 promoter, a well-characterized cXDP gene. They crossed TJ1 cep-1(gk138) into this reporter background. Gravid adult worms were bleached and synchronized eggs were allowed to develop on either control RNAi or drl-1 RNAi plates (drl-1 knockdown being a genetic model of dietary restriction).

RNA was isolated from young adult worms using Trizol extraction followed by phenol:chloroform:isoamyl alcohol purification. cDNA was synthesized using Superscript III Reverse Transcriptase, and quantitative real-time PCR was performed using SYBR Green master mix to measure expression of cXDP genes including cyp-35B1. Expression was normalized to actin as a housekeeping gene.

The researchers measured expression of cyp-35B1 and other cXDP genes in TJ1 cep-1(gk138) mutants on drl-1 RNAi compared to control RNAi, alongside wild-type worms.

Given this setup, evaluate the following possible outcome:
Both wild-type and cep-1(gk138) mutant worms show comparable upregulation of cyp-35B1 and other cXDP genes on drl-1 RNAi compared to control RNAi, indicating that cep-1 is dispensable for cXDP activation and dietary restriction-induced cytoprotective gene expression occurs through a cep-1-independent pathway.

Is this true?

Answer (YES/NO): NO